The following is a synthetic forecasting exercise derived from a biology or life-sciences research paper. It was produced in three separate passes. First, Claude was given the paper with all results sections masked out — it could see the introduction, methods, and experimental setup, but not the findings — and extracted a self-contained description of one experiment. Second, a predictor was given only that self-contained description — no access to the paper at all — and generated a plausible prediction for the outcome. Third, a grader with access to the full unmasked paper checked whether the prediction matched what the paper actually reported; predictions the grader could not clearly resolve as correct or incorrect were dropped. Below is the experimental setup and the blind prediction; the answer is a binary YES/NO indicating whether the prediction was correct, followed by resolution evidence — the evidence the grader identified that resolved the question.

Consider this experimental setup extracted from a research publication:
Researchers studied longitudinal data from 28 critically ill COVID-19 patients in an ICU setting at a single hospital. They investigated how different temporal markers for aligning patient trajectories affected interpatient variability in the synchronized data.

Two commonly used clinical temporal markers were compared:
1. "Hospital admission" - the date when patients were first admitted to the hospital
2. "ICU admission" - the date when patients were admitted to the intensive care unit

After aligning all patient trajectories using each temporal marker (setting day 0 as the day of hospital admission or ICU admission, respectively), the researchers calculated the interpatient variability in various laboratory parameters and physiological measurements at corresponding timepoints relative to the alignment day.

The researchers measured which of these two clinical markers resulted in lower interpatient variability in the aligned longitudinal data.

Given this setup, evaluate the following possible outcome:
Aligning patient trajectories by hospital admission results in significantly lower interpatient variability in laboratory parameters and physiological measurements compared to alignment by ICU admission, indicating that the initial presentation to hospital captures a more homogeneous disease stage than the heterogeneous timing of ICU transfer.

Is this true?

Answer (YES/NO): NO